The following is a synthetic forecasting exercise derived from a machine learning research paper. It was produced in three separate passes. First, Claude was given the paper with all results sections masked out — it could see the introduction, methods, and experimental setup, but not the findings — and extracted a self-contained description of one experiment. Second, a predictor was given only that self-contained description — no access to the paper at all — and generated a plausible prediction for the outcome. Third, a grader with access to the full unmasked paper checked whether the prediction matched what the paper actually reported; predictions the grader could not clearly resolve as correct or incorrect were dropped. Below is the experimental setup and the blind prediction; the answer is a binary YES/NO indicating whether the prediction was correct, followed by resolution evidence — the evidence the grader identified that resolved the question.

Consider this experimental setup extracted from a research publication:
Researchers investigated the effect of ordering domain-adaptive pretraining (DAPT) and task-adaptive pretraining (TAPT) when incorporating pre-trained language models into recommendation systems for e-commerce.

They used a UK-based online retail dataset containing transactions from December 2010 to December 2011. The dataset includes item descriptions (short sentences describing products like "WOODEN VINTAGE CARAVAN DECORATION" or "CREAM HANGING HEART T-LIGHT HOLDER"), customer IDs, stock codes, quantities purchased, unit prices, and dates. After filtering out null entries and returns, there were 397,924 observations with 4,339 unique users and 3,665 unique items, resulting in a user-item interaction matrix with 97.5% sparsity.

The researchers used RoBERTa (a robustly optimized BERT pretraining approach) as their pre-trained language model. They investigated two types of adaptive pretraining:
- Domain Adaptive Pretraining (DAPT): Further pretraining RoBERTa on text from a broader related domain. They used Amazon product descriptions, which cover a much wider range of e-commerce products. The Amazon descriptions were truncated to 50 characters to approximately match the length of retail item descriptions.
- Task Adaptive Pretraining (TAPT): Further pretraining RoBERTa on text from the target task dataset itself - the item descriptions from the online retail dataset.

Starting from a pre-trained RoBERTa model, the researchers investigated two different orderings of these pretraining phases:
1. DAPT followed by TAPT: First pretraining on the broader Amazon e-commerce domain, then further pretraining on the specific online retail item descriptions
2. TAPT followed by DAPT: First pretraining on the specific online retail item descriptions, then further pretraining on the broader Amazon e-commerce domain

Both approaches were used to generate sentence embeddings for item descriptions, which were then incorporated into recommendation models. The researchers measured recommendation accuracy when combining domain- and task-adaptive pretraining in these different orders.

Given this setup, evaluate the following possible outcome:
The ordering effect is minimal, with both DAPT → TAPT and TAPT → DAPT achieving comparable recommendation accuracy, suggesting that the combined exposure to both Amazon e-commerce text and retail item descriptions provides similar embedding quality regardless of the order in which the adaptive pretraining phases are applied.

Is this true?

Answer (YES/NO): NO